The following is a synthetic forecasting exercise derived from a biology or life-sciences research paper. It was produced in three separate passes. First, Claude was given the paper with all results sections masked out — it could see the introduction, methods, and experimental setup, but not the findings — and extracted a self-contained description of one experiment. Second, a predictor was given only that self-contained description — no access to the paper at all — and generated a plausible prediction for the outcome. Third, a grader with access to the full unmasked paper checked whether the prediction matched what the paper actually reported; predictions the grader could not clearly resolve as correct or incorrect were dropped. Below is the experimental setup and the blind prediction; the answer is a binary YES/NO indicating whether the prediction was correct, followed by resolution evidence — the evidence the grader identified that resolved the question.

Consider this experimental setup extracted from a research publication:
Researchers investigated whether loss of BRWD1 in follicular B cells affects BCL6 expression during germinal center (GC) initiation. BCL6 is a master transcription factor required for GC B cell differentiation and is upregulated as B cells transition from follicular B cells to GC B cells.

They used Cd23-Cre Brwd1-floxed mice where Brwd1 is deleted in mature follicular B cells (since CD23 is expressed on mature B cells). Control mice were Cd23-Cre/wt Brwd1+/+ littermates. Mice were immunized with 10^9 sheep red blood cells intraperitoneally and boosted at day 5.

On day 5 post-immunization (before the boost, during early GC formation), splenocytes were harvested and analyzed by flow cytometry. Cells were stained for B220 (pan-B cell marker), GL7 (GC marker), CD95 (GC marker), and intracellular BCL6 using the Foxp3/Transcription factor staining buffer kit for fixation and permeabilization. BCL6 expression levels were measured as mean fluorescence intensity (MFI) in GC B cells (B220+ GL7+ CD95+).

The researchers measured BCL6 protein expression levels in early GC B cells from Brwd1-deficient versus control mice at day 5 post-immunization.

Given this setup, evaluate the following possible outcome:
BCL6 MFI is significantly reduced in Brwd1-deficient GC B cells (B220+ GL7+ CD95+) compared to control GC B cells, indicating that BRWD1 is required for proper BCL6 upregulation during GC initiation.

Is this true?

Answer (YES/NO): YES